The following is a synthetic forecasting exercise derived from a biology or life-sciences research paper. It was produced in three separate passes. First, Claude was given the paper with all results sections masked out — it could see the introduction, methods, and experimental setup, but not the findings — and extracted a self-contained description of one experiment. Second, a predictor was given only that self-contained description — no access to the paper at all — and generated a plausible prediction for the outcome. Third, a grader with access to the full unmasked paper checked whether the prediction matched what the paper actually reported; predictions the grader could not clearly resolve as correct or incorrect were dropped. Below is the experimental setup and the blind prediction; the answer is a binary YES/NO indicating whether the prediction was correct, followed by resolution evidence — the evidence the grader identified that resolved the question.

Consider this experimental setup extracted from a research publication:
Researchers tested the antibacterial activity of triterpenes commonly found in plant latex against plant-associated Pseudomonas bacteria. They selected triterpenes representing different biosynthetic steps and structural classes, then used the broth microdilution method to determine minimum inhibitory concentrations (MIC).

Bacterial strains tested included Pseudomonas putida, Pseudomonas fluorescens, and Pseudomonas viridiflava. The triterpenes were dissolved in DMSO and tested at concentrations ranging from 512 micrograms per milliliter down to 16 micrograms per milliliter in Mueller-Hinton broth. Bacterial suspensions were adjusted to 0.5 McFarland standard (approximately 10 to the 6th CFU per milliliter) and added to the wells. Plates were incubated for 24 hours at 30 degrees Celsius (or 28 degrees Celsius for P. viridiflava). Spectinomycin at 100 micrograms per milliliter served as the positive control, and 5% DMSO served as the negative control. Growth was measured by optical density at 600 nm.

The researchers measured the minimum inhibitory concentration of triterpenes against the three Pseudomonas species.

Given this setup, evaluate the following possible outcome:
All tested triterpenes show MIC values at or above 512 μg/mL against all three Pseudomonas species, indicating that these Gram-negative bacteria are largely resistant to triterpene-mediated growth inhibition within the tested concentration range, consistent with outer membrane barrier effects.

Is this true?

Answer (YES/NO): YES